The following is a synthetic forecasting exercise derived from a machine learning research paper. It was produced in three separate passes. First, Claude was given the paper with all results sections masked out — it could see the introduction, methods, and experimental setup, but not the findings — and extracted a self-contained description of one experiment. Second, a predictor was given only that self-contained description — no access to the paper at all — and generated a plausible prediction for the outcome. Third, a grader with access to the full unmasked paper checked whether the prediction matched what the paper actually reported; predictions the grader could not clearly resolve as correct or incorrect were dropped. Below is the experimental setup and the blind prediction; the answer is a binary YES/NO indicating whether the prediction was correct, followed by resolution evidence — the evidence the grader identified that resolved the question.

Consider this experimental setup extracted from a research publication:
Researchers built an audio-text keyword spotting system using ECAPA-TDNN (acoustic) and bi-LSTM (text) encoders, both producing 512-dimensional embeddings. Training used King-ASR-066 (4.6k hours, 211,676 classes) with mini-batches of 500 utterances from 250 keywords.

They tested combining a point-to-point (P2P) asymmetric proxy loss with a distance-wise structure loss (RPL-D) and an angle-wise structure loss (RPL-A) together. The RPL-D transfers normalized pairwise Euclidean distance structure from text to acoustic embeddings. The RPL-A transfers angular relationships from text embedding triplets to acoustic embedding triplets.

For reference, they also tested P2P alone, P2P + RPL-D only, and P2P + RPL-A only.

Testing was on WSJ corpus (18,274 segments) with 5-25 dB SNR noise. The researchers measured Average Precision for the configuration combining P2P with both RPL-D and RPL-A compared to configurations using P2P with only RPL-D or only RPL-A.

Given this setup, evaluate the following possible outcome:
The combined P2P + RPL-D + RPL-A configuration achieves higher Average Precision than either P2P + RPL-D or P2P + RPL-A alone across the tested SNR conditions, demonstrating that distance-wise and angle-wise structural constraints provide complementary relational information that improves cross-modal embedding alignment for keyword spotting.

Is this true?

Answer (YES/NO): NO